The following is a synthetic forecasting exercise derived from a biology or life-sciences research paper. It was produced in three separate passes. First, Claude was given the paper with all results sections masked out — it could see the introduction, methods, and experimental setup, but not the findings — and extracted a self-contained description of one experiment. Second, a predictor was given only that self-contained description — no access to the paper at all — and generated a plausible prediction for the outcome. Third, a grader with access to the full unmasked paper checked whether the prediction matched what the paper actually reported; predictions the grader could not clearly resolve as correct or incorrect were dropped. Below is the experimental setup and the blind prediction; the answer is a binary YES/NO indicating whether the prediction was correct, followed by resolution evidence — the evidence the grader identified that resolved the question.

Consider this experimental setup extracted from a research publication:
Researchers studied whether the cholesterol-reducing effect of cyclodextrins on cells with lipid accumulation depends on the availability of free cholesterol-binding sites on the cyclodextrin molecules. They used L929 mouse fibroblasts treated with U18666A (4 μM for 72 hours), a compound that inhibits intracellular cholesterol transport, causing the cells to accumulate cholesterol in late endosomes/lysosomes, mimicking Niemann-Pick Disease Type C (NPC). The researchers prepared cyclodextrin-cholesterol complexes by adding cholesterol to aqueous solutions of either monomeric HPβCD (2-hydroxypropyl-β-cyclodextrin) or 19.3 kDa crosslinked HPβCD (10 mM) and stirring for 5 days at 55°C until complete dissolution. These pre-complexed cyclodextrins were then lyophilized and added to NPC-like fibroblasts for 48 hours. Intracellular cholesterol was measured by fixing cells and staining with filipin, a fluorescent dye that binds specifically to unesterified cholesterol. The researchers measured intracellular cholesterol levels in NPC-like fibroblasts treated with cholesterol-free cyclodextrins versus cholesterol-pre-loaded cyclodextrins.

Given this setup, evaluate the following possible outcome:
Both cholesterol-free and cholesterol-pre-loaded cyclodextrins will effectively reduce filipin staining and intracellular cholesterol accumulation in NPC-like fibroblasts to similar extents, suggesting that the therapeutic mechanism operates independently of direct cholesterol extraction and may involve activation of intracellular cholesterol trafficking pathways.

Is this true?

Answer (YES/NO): NO